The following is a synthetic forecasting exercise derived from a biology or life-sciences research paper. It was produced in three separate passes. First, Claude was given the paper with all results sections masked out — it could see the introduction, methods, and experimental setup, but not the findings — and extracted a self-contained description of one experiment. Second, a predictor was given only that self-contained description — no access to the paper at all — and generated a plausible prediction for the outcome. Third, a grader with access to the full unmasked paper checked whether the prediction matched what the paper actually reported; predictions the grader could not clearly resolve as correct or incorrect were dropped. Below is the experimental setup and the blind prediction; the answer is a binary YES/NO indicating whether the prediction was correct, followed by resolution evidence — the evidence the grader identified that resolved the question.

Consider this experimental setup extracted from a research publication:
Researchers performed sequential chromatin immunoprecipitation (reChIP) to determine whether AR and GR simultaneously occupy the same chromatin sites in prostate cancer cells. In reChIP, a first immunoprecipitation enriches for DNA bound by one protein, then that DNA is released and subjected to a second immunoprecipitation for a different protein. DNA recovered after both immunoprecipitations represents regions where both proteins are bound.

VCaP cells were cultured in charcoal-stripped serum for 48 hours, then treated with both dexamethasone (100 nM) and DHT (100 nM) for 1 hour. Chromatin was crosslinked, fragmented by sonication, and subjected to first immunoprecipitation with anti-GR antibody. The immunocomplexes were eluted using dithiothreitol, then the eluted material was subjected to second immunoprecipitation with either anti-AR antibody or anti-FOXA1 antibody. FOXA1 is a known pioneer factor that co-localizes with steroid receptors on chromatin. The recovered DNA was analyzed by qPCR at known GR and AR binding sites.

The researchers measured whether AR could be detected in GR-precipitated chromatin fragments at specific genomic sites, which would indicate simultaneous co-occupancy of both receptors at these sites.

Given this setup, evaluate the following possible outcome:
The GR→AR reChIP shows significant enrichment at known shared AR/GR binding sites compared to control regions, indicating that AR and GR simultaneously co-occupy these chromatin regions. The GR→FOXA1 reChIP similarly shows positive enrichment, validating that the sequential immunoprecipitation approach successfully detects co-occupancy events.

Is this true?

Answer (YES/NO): YES